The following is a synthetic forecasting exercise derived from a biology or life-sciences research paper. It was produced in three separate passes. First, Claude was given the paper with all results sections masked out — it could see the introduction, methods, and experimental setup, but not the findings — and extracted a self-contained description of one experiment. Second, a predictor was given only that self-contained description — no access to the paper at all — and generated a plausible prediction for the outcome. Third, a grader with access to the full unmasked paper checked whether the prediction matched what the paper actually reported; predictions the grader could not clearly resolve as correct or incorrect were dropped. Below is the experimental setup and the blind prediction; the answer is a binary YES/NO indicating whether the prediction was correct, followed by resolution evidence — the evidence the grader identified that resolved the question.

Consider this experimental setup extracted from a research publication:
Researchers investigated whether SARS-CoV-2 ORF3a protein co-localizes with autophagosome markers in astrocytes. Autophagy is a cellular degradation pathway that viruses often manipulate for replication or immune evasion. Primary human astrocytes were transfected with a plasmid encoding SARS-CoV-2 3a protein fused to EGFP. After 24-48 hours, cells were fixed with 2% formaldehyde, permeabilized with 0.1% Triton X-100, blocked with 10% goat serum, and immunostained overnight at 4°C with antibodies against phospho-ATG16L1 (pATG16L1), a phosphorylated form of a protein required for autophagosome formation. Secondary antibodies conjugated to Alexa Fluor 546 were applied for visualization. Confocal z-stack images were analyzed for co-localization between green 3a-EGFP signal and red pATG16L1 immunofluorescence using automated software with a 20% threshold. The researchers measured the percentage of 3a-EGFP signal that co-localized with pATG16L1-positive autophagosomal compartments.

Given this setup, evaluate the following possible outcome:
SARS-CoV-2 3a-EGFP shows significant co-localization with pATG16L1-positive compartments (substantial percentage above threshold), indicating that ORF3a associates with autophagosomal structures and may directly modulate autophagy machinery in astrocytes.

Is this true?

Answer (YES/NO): NO